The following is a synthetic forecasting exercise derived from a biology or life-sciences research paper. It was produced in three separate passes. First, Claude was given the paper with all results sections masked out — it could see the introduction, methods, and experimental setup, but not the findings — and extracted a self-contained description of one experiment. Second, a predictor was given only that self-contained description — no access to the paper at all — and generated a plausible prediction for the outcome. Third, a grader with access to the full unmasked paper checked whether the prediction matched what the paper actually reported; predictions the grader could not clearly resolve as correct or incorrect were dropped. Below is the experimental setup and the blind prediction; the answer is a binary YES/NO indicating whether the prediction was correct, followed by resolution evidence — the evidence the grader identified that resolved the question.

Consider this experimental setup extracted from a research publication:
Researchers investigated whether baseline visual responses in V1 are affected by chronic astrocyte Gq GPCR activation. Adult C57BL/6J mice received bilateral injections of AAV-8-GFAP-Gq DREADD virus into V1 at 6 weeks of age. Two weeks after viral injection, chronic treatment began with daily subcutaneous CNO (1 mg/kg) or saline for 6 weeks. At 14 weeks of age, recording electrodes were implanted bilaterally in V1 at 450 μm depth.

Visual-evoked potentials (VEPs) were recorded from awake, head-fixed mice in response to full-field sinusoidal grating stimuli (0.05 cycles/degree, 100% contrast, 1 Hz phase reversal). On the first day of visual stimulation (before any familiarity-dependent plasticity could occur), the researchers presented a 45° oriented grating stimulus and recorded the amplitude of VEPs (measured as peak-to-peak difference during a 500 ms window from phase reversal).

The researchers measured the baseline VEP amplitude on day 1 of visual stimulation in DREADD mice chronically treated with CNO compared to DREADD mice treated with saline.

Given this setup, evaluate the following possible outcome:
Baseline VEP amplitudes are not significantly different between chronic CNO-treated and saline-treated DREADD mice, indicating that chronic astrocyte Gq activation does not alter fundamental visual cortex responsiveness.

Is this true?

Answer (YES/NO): YES